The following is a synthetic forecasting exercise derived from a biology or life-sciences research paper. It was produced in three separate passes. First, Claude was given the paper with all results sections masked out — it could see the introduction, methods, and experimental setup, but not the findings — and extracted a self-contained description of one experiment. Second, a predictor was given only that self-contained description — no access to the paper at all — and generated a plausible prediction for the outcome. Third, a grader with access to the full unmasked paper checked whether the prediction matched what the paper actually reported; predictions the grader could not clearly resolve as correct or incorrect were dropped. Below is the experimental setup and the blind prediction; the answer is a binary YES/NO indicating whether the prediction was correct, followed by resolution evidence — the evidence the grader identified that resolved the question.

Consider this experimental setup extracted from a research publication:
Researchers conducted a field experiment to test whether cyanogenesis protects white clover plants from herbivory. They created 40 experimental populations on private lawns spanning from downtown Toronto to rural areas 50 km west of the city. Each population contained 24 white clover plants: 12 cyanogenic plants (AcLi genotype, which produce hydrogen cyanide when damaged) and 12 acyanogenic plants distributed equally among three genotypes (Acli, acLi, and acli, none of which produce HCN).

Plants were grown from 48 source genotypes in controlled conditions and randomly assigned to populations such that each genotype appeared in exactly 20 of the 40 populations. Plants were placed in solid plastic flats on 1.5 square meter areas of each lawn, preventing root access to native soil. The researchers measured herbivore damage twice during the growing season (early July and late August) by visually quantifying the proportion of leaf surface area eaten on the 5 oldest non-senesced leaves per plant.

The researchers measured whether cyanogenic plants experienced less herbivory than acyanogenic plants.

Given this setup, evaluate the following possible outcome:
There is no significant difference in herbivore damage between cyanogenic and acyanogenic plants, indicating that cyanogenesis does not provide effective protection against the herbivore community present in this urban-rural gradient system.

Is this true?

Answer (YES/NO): NO